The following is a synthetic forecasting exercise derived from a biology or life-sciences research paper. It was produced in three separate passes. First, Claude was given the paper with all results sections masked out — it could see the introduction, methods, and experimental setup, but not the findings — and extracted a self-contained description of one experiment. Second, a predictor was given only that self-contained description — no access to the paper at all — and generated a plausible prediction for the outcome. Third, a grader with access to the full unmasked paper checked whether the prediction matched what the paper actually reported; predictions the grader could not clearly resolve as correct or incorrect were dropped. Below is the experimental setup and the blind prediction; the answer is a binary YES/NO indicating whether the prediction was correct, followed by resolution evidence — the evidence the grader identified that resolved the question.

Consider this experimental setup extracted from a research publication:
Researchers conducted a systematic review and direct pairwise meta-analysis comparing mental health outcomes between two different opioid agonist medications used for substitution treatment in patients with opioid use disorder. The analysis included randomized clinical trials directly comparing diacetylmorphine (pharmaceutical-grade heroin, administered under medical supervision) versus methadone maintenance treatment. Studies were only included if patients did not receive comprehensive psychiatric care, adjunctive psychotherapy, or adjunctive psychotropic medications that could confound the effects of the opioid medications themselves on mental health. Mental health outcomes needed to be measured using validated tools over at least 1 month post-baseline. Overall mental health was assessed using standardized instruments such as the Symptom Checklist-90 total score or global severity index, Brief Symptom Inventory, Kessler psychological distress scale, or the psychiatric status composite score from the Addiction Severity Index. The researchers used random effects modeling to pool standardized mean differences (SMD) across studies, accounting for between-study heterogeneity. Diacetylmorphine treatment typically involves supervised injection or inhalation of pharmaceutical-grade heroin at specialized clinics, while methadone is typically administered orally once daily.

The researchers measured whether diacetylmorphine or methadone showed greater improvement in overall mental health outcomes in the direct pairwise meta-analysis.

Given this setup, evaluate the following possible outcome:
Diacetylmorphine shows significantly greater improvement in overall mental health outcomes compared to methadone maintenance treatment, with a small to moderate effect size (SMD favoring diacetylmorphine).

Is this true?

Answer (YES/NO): YES